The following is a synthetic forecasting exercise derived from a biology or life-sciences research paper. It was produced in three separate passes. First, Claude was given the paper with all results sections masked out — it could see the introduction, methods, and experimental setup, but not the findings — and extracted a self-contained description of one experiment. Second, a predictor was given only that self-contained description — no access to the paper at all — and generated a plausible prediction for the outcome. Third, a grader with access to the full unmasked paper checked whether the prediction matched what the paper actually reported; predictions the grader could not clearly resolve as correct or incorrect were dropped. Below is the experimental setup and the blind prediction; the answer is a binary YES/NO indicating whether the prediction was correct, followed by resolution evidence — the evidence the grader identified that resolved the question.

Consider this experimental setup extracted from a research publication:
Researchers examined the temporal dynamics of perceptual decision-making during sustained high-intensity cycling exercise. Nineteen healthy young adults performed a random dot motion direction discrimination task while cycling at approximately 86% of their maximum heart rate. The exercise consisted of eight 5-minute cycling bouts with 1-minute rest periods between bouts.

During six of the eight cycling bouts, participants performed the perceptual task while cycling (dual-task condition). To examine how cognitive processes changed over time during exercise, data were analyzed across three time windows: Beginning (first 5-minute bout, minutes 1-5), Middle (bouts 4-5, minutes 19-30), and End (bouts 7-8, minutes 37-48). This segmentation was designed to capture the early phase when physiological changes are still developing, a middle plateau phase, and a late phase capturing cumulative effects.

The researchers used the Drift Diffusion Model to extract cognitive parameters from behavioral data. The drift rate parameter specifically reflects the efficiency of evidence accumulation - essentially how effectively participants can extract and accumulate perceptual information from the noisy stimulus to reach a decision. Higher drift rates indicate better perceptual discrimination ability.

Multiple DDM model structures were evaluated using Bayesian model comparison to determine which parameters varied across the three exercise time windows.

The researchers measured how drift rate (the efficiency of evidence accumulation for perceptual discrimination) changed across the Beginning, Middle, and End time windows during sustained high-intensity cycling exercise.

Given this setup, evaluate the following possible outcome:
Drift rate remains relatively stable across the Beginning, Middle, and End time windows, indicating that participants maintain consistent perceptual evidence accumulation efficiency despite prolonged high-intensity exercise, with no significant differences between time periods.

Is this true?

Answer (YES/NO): NO